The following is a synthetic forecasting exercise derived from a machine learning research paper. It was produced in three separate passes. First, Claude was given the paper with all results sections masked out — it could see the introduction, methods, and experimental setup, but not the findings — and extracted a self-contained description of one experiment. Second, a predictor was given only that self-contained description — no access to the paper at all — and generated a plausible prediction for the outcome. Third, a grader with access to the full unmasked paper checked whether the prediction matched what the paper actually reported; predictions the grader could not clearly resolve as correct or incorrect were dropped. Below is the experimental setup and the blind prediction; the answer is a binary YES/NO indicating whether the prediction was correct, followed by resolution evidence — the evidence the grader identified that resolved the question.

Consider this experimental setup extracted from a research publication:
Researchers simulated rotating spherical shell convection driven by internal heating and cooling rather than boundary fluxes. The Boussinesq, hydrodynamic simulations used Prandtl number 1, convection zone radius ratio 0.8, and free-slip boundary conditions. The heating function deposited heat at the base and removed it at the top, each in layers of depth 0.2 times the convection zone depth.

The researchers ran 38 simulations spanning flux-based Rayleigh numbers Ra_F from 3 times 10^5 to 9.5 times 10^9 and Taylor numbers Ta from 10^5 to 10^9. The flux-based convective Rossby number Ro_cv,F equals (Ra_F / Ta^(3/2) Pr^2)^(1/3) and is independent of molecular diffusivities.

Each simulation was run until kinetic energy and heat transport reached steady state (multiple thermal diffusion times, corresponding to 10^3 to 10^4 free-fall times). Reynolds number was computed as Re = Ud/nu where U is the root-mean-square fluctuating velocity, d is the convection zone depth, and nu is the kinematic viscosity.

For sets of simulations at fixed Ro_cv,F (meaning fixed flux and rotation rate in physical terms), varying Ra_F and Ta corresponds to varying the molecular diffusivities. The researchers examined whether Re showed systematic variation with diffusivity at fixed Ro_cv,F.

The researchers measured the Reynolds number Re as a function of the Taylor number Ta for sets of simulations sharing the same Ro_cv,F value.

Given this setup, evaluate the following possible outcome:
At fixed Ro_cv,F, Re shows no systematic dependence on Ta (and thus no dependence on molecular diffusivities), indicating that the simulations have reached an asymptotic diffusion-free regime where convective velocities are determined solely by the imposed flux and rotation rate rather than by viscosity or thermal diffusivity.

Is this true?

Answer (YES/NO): NO